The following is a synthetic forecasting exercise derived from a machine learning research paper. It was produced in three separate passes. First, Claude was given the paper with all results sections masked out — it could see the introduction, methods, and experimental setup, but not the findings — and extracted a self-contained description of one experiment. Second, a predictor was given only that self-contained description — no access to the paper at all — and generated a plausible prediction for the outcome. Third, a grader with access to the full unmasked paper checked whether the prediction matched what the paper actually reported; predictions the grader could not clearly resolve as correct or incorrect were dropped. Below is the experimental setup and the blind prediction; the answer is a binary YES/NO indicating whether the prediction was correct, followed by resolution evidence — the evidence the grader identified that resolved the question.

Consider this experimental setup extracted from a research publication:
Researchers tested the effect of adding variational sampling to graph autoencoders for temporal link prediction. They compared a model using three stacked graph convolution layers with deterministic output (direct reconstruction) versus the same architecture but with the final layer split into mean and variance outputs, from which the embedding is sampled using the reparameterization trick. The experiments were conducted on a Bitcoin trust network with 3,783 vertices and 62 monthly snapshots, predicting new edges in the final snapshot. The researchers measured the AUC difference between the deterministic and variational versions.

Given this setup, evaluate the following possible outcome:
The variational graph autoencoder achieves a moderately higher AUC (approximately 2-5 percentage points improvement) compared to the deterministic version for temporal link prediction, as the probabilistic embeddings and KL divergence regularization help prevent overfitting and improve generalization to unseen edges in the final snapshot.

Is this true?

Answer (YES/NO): NO